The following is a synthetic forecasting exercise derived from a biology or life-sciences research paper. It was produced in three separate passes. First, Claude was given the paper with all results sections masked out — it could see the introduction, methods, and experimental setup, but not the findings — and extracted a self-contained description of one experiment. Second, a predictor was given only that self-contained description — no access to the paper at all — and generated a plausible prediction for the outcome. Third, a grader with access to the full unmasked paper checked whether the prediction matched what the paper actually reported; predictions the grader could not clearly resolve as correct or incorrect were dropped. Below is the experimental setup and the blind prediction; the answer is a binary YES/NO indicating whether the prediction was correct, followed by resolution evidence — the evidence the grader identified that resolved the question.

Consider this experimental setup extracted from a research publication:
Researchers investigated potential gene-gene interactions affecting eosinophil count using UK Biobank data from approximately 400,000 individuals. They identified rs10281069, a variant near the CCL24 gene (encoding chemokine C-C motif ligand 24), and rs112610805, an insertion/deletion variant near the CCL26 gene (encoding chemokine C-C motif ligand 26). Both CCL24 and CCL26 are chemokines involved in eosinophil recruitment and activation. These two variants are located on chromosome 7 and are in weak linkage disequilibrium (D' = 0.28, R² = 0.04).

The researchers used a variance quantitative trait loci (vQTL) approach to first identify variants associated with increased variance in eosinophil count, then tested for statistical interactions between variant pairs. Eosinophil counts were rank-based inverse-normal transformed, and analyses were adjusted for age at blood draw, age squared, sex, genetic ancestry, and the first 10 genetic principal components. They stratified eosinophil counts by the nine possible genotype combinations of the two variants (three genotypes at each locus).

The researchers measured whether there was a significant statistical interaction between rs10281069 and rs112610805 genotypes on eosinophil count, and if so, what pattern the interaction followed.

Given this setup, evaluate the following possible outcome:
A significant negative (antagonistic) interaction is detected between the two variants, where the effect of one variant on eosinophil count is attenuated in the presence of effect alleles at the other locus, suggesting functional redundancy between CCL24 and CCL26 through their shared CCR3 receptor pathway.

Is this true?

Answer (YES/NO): NO